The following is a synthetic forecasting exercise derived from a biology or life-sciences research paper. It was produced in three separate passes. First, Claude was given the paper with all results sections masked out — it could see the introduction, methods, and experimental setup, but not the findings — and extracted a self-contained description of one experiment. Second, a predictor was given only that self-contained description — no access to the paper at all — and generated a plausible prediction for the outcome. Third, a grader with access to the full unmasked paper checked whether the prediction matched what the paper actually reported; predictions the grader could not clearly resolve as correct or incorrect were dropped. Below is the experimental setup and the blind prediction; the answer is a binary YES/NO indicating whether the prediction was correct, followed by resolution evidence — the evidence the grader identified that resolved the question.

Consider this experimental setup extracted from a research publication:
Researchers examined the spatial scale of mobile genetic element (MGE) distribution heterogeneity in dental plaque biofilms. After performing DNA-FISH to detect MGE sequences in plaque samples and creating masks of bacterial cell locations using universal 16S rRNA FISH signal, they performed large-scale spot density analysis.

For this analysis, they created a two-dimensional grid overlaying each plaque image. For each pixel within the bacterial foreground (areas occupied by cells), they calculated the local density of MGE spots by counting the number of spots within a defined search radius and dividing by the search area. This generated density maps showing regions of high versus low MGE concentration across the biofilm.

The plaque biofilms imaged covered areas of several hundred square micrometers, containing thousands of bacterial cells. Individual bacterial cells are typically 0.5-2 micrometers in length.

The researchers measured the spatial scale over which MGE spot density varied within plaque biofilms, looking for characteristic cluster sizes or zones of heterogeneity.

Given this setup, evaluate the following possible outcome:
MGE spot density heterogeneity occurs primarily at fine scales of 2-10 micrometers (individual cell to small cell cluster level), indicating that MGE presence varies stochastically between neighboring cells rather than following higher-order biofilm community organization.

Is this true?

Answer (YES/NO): NO